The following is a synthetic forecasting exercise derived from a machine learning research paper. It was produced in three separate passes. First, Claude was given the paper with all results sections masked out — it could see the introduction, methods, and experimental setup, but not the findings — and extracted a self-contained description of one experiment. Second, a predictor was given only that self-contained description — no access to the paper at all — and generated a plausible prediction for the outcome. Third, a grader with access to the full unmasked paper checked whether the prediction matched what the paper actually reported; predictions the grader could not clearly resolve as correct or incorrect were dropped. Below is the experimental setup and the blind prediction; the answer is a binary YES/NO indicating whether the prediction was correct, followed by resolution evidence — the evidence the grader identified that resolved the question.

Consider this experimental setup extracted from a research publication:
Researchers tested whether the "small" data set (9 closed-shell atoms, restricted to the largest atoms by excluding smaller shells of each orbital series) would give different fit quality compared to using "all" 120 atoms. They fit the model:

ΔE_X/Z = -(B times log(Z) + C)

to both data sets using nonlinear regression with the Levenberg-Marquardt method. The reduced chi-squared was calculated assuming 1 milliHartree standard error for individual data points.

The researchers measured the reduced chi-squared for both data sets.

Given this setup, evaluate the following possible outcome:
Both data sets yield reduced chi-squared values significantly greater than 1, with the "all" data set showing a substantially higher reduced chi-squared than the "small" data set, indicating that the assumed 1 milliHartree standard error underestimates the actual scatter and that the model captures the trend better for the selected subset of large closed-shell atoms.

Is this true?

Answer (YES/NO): NO